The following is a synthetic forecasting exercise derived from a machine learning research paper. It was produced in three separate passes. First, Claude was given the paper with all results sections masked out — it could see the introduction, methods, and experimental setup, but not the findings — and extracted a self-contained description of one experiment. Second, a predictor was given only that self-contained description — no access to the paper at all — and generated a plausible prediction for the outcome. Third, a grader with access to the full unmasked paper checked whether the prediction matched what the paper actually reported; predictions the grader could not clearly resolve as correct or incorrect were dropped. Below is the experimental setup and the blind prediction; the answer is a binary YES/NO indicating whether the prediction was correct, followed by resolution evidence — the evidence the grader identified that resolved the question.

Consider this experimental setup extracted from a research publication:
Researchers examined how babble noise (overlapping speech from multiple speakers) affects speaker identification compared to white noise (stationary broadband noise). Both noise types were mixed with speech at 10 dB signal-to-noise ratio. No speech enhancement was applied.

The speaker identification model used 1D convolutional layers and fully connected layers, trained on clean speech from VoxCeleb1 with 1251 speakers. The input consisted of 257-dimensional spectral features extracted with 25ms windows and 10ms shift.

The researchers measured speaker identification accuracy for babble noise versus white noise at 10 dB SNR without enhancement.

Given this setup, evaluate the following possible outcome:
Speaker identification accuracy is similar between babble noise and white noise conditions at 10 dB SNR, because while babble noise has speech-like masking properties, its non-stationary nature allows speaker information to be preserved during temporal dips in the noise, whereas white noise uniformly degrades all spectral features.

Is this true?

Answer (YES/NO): NO